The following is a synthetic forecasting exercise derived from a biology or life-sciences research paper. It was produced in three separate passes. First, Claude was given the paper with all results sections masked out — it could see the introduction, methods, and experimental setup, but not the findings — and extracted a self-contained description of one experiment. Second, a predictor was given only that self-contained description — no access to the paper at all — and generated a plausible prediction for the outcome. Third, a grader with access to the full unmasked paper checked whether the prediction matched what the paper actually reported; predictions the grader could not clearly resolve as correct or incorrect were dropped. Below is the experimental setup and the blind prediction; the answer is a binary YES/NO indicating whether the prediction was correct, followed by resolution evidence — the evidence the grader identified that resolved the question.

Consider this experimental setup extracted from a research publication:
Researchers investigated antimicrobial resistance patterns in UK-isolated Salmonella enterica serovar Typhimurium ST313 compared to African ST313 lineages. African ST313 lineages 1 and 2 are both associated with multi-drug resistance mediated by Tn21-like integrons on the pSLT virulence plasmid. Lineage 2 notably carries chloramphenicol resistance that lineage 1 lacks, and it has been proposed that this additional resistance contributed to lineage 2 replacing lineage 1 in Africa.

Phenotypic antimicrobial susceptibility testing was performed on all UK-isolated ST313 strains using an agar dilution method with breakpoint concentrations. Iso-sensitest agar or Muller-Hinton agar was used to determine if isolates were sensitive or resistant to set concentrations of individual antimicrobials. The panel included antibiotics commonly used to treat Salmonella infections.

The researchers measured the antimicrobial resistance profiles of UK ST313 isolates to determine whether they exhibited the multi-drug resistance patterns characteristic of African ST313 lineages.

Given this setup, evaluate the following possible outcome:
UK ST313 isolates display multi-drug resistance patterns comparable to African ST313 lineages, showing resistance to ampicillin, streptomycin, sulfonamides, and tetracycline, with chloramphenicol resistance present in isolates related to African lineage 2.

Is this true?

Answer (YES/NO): NO